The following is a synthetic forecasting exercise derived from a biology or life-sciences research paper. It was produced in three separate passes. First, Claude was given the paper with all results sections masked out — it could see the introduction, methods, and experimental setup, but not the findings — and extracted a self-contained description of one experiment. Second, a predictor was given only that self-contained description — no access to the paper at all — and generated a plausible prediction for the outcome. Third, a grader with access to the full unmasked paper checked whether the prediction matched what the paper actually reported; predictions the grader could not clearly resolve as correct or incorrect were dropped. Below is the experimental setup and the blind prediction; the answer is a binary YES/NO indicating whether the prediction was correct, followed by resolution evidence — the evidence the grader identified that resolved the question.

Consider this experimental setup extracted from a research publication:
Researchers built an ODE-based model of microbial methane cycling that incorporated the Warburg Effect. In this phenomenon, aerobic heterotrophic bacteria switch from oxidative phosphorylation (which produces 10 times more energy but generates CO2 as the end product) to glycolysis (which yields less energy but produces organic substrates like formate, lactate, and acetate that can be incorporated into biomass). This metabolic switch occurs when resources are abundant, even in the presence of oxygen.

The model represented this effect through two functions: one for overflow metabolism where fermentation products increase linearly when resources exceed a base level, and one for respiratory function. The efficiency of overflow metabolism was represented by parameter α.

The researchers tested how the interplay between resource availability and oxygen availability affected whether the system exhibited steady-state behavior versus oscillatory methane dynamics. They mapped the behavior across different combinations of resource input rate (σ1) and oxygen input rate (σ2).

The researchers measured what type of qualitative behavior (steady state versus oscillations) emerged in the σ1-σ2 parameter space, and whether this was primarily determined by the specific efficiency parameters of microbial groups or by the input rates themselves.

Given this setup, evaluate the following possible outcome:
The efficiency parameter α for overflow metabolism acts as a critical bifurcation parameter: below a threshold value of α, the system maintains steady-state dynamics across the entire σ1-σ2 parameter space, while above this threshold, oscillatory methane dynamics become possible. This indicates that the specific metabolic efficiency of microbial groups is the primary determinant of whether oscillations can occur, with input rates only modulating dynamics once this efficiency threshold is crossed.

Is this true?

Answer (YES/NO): NO